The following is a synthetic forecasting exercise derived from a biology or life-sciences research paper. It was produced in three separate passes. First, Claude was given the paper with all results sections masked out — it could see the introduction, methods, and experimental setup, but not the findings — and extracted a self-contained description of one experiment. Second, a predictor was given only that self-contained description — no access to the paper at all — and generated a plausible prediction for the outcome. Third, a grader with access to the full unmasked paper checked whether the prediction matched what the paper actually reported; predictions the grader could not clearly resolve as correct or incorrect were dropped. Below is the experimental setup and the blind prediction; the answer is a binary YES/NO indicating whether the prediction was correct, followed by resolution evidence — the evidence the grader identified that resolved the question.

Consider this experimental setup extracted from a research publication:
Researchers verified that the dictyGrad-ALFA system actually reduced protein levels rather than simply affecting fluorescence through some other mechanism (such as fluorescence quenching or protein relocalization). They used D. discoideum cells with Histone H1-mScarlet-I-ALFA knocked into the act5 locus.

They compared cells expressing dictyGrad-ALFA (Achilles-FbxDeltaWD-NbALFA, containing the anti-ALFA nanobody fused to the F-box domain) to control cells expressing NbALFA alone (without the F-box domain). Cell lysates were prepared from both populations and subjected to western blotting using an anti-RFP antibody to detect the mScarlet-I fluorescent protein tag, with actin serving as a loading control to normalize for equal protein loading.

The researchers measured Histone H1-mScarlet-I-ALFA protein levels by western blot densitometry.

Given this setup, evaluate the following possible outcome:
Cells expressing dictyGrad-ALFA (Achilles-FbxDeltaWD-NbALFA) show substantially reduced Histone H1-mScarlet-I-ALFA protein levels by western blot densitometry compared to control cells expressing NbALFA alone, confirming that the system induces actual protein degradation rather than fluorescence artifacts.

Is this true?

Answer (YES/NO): NO